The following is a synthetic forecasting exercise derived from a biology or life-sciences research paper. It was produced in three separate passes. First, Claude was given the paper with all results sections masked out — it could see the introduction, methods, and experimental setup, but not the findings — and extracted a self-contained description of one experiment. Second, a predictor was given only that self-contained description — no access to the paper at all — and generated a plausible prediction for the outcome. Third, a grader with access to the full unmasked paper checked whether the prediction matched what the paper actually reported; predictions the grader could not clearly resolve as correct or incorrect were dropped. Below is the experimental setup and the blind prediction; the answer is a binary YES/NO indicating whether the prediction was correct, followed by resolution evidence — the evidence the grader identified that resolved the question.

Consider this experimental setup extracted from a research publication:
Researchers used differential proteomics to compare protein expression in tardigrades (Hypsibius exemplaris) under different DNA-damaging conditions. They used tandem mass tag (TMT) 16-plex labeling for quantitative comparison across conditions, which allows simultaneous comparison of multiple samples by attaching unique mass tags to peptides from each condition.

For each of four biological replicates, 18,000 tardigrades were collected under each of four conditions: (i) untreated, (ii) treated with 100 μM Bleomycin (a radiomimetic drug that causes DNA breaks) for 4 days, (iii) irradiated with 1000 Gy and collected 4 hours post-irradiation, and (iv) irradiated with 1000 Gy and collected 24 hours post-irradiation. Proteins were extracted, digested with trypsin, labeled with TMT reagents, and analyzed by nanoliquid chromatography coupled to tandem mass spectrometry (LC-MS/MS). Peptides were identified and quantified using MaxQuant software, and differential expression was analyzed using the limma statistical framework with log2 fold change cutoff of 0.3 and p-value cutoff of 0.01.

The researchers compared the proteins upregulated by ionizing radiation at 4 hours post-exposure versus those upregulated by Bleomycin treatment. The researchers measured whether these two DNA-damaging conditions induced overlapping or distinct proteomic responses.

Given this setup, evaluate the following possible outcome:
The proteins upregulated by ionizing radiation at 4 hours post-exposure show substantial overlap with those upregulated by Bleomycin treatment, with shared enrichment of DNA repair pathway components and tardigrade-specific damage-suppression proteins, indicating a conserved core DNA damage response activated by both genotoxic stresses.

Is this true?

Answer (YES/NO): YES